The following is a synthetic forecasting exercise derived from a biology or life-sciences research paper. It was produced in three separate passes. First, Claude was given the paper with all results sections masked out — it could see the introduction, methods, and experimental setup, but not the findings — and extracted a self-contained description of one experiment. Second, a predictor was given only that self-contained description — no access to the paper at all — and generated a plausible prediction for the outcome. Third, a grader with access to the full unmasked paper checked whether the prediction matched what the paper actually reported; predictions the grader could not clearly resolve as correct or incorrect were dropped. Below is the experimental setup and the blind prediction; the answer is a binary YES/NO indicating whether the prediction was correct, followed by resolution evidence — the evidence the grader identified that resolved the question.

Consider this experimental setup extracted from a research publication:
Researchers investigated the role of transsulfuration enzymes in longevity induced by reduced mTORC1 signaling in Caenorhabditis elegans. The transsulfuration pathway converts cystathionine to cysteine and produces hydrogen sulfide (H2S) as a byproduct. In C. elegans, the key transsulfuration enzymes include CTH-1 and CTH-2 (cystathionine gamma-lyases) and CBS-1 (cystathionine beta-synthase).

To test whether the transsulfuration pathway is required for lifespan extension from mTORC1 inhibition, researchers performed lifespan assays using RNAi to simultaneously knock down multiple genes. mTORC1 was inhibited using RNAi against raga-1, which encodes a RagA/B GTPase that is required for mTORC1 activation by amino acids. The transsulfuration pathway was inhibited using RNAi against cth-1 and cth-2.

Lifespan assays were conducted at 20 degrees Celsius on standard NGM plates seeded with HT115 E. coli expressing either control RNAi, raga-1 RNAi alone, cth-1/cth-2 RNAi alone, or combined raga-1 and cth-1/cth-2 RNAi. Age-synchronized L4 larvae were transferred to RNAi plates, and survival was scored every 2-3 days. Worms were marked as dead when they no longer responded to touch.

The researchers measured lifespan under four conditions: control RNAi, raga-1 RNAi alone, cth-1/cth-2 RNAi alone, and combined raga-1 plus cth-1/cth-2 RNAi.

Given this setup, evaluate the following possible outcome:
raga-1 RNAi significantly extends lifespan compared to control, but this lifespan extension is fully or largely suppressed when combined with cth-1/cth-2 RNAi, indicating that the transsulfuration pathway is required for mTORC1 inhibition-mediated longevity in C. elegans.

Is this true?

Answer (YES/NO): YES